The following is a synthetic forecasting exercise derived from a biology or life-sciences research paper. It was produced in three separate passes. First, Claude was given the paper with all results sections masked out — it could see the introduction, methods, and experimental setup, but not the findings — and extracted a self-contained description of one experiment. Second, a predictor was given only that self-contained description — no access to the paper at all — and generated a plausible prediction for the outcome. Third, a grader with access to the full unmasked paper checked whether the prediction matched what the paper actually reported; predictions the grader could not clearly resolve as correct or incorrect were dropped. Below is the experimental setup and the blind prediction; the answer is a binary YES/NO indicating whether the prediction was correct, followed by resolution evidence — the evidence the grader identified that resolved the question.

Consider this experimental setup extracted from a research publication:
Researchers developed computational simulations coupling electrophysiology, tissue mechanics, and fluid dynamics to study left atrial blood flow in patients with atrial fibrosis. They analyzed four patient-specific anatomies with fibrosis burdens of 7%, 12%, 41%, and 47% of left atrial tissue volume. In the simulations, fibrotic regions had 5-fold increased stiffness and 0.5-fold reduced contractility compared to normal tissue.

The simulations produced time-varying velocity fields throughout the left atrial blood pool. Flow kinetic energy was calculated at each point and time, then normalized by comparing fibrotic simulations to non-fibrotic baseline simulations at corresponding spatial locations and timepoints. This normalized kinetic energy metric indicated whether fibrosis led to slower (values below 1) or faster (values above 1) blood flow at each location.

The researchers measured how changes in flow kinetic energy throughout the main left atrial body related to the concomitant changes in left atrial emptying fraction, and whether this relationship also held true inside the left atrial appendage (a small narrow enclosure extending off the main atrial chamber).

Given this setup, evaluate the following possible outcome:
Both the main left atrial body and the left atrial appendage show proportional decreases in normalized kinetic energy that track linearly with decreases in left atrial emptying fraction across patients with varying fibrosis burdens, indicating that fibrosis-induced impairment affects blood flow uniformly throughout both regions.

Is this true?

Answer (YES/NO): NO